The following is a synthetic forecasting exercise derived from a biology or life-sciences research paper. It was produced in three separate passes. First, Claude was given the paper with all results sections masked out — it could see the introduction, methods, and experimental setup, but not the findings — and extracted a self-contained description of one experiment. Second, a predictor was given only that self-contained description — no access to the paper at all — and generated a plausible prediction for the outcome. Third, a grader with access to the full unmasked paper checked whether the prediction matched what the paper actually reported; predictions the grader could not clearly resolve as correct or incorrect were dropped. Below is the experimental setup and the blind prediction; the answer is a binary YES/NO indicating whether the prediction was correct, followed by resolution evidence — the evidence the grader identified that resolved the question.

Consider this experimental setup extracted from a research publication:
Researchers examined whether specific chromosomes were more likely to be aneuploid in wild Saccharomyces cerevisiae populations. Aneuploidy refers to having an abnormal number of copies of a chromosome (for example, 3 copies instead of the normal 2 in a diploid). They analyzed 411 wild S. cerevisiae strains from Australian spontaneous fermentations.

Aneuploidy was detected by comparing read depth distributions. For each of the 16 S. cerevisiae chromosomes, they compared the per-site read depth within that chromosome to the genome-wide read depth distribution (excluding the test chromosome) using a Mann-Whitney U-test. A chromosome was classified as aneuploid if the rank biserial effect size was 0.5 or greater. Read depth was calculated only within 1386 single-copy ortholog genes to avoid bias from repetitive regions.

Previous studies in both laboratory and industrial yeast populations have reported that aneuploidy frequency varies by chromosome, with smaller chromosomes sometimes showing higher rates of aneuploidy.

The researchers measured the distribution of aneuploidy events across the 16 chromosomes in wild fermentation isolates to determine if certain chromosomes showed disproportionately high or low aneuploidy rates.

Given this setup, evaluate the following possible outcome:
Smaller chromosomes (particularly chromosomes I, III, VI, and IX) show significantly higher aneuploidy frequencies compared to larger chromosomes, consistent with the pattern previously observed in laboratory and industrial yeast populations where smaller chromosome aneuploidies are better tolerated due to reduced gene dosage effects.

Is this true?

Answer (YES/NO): YES